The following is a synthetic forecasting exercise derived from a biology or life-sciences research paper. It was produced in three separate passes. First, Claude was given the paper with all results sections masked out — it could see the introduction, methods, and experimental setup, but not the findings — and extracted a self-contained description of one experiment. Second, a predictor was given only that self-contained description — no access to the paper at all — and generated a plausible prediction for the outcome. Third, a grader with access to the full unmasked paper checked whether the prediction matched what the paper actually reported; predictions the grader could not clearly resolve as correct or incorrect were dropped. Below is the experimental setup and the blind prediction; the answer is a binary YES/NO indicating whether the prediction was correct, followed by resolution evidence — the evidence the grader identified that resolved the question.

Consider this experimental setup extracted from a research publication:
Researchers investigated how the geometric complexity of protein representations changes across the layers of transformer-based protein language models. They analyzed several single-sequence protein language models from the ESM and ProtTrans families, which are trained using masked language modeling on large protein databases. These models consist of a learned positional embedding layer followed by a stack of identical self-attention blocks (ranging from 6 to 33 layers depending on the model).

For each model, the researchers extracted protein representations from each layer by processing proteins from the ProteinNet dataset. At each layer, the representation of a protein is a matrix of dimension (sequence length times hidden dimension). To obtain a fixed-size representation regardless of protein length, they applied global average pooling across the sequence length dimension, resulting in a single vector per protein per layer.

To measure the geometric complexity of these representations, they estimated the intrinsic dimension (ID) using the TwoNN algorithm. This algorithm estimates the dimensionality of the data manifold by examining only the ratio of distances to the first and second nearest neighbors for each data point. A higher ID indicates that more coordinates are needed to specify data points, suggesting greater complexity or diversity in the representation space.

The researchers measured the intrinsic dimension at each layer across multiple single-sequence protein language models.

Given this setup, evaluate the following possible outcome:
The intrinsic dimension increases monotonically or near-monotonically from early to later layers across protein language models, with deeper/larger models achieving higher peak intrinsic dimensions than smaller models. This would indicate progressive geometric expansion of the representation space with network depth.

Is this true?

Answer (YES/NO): NO